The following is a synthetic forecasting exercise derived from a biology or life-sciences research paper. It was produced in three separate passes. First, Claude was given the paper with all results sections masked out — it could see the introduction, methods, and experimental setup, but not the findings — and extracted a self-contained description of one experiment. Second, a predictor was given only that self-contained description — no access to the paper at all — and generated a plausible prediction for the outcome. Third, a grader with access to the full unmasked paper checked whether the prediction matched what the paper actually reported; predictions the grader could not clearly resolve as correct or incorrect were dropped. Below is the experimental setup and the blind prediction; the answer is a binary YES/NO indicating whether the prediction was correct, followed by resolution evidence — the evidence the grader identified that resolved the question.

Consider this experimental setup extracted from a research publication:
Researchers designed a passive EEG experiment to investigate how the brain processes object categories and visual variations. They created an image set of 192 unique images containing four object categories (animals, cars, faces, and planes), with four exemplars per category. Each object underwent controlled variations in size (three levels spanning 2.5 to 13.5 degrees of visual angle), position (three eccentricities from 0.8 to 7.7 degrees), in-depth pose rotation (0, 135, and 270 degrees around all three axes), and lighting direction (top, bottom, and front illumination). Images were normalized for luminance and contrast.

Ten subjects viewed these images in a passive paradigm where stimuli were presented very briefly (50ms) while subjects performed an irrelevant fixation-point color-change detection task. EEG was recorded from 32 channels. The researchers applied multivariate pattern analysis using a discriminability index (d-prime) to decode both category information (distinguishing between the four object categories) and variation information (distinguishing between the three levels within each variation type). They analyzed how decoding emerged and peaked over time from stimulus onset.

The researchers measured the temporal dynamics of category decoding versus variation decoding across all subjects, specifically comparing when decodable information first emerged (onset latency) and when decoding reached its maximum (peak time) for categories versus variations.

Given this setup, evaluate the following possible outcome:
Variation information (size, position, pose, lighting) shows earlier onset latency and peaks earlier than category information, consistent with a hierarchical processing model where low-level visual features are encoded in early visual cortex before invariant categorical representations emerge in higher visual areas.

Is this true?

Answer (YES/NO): NO